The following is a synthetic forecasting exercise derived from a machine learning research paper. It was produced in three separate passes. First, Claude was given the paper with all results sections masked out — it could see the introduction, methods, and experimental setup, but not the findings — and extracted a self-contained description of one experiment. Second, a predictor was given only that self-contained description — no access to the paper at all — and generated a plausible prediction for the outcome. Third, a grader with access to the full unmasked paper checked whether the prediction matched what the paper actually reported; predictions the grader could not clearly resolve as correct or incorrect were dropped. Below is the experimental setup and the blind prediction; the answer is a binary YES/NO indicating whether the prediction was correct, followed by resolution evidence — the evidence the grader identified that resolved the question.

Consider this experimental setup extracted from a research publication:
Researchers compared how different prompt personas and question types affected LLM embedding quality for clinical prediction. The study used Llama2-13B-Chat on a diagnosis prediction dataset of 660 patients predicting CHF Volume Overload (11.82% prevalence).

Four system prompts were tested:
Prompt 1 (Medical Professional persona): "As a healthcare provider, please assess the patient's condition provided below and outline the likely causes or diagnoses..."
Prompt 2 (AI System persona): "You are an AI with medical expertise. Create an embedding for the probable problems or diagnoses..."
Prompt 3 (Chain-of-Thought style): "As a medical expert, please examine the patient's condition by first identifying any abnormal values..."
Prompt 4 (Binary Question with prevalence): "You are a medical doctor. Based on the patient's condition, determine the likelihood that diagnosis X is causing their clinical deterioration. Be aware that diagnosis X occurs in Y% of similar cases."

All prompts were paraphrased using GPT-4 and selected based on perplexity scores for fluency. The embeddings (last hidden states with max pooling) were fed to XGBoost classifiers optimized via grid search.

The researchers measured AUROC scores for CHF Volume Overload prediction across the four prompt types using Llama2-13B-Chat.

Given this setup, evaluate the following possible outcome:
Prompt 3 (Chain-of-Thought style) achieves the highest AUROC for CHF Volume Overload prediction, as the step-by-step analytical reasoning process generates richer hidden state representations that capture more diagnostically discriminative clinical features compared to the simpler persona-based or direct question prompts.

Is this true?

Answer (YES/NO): NO